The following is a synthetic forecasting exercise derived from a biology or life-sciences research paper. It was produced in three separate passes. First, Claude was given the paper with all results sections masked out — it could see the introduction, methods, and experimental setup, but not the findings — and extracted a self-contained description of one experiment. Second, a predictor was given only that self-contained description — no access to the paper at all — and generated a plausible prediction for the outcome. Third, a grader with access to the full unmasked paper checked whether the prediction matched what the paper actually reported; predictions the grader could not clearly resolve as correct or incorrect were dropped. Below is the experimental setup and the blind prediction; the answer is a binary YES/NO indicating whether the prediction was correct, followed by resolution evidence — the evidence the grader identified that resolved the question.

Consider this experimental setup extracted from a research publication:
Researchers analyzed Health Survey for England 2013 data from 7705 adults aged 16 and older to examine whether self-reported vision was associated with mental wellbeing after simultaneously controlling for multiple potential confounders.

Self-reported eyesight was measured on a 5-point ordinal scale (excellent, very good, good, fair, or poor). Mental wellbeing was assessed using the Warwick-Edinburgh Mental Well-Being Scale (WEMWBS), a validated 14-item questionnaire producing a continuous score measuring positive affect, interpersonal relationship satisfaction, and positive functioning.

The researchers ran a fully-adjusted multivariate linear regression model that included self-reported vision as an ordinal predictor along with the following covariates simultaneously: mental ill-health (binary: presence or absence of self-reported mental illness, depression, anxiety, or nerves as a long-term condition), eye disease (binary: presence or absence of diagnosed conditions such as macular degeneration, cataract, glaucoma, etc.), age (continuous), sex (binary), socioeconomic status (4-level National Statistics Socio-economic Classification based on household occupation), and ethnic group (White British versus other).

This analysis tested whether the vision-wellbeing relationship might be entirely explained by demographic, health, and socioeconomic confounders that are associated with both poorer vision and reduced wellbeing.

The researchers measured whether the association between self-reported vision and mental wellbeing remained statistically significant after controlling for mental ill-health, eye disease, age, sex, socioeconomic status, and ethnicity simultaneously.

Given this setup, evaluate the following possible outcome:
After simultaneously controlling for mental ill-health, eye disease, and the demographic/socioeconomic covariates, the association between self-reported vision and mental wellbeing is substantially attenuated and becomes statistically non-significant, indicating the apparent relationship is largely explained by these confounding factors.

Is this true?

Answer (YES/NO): NO